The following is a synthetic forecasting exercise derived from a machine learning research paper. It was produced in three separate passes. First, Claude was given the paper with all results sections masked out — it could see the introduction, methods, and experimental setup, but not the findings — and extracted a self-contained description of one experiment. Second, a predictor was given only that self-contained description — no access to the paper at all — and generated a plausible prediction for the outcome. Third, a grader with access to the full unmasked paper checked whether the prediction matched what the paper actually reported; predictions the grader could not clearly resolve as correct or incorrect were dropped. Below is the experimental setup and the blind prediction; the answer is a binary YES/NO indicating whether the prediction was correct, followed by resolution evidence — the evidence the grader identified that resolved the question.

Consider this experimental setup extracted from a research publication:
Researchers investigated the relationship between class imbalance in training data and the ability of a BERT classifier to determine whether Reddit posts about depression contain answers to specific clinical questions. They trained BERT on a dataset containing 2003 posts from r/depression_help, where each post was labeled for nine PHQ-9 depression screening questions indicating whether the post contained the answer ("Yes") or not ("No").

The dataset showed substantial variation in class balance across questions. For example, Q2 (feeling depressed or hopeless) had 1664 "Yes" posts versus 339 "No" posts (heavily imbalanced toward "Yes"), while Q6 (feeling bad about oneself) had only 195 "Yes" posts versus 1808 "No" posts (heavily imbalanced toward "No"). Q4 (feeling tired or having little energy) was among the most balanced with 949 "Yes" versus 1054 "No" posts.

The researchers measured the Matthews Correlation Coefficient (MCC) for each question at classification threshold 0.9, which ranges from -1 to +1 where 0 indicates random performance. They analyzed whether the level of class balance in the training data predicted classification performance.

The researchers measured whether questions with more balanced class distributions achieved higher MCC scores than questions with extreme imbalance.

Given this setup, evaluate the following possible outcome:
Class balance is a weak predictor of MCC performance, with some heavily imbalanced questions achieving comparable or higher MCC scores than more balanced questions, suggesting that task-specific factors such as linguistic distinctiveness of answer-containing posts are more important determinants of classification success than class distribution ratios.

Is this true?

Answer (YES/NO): NO